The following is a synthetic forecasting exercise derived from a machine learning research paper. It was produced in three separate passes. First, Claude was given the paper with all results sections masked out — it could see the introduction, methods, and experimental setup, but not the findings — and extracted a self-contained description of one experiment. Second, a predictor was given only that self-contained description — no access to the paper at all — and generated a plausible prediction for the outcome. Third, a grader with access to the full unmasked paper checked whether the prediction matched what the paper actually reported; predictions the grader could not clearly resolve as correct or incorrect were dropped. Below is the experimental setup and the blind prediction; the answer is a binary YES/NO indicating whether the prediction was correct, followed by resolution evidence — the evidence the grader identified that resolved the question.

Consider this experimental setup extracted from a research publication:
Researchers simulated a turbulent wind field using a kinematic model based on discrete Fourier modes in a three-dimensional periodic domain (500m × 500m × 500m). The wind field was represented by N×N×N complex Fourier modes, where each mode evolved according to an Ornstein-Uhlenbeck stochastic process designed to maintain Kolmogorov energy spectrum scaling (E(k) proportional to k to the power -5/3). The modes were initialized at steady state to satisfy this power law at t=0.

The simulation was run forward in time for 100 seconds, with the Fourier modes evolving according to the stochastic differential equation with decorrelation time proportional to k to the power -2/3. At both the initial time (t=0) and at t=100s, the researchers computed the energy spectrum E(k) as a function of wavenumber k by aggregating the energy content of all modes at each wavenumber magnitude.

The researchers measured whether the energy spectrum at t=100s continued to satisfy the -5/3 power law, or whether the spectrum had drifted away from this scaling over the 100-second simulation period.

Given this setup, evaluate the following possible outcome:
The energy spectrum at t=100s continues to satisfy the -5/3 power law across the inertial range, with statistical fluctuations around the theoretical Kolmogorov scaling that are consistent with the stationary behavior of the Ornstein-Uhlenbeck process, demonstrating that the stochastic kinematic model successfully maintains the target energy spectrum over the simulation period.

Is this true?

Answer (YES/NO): YES